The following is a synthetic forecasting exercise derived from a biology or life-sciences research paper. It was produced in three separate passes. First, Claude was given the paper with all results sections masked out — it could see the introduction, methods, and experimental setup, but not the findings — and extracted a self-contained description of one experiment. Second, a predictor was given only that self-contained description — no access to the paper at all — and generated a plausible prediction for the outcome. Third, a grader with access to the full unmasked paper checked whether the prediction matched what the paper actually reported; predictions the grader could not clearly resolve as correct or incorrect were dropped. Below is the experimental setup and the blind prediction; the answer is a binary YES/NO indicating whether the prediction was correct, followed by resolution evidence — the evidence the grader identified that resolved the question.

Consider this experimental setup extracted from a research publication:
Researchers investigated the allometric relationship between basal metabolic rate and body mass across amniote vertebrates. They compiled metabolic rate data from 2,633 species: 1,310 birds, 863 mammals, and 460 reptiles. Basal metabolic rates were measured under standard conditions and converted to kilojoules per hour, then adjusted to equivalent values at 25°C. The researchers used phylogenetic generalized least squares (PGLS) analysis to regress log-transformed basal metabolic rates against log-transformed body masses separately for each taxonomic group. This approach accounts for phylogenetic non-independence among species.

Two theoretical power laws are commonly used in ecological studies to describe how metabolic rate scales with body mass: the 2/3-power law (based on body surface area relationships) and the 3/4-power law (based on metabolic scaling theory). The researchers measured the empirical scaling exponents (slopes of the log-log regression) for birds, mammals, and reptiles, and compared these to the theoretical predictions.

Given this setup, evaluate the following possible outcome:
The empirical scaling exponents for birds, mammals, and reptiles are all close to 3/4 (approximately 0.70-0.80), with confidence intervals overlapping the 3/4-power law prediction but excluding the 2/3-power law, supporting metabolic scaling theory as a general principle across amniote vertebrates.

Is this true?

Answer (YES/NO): NO